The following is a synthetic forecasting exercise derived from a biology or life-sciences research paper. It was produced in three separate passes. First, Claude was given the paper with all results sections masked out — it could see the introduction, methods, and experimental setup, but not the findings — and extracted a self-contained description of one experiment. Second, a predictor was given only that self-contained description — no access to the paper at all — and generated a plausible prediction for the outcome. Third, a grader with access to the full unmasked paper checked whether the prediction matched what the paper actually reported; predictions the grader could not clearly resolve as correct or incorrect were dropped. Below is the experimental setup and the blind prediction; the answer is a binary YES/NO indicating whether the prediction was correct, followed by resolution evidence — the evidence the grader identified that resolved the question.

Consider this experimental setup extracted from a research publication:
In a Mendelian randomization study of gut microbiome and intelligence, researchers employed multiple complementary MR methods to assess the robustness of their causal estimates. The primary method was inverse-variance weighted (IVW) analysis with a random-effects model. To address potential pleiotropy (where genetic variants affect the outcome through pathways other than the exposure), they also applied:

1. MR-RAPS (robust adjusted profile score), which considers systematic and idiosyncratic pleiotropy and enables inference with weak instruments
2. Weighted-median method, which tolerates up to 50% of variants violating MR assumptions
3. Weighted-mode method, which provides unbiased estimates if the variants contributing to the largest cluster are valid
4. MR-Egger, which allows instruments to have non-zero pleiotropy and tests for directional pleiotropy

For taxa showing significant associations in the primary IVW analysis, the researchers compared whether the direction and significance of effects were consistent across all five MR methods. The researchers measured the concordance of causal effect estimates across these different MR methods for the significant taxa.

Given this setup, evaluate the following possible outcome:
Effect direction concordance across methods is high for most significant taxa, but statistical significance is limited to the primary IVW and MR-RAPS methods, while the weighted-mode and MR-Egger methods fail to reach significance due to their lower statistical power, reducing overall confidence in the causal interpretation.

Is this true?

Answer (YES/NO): NO